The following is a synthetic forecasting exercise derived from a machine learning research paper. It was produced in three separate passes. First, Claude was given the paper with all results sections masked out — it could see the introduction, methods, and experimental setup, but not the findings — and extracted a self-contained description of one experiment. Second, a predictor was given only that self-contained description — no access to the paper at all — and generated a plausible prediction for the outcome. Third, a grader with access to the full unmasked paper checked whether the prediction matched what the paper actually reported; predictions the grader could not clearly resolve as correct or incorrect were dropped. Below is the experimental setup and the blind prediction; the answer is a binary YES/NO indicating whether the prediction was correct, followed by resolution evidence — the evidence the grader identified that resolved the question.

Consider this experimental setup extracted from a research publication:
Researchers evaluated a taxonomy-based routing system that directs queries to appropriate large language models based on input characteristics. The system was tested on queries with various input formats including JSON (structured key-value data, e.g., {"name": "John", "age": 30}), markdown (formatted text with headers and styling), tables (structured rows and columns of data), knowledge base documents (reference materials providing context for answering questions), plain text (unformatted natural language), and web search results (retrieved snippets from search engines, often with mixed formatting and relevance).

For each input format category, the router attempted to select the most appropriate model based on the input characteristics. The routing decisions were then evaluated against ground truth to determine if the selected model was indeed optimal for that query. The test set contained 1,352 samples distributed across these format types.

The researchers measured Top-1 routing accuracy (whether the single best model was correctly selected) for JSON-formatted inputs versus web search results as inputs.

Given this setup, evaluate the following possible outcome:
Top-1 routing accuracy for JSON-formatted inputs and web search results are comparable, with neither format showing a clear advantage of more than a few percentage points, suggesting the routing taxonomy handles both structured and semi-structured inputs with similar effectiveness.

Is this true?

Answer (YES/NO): NO